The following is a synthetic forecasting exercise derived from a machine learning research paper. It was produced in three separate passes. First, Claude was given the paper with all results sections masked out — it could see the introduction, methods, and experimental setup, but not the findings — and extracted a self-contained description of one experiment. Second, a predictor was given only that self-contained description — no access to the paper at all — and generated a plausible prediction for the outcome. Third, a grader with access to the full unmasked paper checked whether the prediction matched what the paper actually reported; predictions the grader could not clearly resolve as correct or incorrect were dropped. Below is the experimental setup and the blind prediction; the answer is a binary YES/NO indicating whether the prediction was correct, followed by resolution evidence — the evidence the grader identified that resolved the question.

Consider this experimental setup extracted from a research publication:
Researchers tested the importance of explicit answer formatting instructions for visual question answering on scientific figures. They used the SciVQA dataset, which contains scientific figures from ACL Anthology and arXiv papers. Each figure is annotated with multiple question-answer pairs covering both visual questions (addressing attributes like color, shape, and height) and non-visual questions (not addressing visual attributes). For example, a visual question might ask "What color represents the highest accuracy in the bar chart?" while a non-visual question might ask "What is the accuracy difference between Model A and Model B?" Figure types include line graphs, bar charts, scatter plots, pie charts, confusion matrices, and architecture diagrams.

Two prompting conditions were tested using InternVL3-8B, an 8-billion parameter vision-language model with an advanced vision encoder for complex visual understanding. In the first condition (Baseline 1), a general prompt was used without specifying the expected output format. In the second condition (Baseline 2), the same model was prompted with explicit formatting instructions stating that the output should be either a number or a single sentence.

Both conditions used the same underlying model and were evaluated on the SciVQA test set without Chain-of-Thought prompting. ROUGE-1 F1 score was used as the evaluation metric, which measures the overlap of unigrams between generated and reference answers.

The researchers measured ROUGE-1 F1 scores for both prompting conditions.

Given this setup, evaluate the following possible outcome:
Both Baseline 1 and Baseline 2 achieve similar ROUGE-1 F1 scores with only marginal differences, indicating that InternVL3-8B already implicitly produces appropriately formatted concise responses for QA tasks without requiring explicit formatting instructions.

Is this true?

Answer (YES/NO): NO